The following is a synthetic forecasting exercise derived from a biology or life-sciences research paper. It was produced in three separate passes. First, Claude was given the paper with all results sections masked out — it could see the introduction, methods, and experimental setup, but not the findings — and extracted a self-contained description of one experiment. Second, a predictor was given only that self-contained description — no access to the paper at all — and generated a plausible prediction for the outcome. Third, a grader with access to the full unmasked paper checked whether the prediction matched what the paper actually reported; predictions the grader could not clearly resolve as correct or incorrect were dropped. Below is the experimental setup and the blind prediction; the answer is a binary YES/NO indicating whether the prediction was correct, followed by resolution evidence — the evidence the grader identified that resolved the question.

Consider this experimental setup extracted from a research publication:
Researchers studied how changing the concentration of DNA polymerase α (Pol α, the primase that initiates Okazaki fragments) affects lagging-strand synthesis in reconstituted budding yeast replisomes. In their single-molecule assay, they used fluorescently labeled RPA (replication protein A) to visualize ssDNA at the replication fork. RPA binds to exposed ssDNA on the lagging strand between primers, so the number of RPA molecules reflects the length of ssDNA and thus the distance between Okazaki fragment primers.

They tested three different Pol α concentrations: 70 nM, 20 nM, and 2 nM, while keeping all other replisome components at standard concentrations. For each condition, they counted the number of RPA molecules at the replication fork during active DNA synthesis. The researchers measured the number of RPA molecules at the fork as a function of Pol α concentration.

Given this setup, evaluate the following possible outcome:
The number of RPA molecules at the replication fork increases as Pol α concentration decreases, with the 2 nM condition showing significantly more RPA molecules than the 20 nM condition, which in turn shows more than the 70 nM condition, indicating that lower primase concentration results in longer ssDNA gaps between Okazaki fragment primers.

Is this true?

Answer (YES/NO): YES